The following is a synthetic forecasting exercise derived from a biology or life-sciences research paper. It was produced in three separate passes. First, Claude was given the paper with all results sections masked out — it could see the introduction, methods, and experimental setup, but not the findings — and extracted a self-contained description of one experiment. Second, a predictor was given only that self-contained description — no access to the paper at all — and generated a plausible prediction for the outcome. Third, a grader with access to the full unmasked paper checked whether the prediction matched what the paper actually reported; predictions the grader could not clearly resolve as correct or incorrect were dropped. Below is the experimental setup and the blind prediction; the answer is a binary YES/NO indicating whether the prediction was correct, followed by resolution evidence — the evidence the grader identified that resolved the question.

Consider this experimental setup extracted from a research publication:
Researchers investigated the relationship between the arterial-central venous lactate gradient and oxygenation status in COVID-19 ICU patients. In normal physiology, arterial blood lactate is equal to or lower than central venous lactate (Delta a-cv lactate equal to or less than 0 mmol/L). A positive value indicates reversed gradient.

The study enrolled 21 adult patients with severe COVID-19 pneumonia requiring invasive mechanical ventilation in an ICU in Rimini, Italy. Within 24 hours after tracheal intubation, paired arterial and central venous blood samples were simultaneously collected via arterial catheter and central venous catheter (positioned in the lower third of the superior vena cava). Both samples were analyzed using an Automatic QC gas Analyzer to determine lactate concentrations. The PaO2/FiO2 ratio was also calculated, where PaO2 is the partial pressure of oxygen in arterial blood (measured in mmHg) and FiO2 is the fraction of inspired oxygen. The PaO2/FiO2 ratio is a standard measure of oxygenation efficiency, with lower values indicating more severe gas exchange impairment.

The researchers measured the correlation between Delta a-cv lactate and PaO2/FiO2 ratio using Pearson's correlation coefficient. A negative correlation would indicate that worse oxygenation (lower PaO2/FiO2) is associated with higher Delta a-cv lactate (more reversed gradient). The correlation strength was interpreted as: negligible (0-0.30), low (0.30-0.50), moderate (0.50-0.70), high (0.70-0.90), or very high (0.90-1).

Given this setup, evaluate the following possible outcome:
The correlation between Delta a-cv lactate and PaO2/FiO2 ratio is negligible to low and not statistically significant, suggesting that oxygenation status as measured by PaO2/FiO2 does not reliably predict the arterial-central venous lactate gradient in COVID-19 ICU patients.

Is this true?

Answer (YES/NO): YES